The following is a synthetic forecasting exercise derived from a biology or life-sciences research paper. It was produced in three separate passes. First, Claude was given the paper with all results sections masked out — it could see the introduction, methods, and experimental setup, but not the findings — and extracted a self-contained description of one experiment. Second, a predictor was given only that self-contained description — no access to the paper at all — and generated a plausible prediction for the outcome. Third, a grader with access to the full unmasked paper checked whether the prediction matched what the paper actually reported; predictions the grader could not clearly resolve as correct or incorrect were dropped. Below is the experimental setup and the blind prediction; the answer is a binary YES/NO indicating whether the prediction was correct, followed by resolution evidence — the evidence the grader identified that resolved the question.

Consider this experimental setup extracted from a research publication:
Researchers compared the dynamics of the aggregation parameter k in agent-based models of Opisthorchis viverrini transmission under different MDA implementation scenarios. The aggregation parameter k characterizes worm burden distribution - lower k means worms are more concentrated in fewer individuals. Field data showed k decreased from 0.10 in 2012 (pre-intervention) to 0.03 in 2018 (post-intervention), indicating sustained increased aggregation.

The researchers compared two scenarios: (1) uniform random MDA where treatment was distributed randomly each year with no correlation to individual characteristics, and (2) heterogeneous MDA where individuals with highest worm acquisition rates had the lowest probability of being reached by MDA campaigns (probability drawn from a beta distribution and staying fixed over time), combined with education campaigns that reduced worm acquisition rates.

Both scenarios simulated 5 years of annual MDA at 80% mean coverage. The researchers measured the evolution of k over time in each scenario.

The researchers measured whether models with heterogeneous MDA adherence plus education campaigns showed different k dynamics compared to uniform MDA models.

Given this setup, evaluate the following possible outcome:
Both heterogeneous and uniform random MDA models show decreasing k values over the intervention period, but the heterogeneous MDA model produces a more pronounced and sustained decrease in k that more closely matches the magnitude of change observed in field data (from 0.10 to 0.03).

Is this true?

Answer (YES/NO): NO